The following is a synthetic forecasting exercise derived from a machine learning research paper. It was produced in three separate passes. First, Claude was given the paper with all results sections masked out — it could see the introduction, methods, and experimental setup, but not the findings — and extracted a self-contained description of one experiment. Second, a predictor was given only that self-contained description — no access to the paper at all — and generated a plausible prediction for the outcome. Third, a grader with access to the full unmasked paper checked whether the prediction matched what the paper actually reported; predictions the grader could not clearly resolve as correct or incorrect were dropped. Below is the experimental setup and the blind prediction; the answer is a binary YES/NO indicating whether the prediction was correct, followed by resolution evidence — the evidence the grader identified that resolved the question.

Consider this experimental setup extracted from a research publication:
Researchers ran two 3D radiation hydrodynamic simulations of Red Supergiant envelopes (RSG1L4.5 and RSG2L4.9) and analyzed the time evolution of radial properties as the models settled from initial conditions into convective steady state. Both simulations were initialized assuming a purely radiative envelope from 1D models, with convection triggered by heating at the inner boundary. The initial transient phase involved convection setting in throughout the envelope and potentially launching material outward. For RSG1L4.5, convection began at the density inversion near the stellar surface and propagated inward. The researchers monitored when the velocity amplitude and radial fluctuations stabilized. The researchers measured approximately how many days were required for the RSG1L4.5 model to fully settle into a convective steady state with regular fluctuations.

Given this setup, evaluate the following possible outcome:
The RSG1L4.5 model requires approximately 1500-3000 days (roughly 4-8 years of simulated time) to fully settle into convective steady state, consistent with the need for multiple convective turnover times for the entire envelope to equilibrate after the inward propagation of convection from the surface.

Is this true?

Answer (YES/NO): NO